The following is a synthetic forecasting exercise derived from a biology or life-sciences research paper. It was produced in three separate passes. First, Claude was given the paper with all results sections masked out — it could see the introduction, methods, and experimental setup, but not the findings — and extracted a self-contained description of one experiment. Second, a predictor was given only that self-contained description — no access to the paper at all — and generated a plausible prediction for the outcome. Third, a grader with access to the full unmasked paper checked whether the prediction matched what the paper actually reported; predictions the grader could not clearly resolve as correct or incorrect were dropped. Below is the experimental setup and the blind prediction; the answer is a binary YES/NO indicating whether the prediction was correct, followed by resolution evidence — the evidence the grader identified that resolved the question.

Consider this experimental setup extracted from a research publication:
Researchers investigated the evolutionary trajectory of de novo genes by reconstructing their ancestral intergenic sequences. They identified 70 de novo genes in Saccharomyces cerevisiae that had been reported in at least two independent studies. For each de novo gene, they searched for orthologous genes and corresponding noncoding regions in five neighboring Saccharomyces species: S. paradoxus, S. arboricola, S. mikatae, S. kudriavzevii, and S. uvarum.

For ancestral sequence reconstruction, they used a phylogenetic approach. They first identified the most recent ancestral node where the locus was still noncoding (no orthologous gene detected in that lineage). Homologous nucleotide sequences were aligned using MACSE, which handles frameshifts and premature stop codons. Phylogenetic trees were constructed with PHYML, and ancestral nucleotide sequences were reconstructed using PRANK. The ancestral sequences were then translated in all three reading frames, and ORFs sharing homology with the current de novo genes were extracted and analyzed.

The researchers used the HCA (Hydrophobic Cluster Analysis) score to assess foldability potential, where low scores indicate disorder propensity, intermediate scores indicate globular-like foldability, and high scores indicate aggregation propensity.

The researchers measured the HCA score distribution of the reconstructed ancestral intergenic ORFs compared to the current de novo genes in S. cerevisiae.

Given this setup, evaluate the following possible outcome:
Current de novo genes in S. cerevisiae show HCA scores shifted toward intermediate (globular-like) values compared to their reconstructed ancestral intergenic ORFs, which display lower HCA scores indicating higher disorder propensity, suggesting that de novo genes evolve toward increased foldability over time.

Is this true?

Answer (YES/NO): NO